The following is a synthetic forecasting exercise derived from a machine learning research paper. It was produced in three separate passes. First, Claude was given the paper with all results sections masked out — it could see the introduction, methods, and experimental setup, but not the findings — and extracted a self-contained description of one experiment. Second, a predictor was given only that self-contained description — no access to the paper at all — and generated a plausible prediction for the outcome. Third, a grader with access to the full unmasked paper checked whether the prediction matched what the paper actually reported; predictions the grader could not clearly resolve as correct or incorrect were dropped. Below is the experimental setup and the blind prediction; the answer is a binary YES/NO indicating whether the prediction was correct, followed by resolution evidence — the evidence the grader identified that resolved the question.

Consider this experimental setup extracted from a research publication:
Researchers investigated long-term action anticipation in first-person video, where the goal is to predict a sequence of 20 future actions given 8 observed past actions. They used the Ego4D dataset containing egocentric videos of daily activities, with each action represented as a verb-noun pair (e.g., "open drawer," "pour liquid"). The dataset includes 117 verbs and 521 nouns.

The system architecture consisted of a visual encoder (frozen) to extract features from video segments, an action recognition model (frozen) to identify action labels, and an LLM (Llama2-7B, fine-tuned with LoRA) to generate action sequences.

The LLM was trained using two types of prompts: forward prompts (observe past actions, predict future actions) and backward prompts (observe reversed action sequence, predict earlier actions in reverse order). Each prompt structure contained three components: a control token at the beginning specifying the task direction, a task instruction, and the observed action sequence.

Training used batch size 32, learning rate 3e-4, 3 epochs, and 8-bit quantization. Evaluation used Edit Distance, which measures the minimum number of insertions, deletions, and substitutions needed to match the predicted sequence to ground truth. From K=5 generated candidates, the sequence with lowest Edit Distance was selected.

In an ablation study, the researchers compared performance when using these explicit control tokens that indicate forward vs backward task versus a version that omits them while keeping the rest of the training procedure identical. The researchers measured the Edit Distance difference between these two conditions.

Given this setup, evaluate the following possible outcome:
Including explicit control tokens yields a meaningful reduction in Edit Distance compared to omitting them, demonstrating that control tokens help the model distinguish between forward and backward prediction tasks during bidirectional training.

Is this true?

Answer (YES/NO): YES